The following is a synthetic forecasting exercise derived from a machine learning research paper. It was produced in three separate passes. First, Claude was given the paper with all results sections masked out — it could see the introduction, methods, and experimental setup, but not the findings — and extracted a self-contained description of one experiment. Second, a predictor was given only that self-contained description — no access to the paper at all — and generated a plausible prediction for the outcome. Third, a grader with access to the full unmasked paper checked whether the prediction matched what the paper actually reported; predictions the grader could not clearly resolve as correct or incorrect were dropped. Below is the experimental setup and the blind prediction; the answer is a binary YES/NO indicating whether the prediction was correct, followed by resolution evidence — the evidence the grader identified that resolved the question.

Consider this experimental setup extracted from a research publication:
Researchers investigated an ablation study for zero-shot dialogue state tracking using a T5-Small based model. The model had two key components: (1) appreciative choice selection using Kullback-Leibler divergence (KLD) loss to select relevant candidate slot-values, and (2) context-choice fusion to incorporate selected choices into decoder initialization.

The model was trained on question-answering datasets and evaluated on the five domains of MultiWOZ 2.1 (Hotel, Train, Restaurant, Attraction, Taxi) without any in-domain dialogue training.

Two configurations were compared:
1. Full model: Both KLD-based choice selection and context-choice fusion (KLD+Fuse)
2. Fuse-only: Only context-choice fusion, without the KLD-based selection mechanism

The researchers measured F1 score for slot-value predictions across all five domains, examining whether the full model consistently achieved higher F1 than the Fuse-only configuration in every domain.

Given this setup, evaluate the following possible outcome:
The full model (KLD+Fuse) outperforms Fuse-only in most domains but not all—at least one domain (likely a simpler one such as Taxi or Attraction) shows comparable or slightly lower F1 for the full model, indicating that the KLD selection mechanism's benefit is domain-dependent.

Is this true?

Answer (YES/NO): NO